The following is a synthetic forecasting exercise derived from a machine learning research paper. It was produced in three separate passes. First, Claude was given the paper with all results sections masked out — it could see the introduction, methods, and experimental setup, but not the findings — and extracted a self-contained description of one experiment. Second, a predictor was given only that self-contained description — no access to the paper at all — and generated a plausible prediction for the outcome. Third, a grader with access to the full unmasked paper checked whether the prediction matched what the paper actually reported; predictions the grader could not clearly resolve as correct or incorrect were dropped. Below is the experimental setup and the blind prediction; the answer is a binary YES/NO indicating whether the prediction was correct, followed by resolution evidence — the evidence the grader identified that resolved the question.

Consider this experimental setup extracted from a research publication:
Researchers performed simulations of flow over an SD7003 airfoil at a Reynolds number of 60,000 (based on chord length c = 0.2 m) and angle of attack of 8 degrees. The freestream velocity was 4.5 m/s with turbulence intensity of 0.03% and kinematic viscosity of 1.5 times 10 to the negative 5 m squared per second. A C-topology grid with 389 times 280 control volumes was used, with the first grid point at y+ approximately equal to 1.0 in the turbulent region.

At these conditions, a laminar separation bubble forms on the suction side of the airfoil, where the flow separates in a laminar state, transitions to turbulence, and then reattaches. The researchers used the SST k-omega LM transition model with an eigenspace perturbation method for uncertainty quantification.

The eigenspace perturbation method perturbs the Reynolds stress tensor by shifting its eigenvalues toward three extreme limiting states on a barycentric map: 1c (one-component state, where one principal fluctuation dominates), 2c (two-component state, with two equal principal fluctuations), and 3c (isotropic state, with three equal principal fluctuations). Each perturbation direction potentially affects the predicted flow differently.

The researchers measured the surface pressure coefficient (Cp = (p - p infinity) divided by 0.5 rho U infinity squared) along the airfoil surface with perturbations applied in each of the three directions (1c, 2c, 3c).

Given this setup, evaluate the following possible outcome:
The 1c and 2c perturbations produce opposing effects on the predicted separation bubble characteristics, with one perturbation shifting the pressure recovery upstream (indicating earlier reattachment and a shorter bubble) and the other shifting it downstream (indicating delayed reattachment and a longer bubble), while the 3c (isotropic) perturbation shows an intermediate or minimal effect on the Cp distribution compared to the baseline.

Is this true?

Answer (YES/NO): NO